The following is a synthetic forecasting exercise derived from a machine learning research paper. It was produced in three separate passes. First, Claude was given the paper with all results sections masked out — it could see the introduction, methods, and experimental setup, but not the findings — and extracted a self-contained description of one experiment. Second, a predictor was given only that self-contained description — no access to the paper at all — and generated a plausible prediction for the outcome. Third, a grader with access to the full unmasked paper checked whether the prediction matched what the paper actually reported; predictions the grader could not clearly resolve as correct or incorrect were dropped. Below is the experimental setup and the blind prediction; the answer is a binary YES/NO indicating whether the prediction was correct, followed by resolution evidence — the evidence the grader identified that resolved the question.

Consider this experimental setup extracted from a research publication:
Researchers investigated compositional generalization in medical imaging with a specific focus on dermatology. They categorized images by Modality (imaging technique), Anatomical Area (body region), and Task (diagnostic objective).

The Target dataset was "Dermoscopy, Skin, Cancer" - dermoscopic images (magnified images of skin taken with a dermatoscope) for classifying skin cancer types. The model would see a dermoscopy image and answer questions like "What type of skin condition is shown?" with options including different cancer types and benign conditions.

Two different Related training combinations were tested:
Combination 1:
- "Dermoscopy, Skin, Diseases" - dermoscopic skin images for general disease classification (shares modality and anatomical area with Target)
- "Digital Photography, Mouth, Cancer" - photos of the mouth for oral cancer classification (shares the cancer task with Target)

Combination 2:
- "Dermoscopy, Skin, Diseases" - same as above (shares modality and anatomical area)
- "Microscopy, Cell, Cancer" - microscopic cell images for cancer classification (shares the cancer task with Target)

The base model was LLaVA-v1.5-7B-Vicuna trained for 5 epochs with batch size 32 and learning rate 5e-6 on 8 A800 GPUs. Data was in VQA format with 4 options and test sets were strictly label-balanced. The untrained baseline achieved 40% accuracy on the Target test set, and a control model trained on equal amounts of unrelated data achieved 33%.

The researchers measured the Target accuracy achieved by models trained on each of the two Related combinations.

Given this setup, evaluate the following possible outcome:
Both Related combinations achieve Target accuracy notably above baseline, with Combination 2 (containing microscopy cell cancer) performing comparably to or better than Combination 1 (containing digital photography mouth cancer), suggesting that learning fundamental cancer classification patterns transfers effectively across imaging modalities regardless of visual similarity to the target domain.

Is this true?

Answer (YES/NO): YES